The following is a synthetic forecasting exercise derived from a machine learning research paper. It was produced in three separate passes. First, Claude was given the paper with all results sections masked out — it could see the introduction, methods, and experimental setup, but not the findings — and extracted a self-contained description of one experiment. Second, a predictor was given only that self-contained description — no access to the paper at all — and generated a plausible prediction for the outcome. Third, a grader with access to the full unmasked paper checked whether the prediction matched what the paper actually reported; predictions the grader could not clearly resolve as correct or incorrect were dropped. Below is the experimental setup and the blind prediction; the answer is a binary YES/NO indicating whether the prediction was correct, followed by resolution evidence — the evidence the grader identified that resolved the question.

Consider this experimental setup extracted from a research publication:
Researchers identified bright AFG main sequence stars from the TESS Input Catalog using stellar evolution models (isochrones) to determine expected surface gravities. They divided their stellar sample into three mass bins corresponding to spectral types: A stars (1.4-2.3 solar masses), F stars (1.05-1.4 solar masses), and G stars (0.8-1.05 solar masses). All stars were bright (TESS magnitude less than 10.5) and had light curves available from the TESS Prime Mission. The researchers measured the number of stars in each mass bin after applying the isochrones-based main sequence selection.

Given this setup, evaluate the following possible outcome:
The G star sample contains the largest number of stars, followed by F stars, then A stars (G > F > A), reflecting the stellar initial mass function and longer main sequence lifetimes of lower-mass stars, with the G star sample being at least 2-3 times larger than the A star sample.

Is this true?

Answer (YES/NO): NO